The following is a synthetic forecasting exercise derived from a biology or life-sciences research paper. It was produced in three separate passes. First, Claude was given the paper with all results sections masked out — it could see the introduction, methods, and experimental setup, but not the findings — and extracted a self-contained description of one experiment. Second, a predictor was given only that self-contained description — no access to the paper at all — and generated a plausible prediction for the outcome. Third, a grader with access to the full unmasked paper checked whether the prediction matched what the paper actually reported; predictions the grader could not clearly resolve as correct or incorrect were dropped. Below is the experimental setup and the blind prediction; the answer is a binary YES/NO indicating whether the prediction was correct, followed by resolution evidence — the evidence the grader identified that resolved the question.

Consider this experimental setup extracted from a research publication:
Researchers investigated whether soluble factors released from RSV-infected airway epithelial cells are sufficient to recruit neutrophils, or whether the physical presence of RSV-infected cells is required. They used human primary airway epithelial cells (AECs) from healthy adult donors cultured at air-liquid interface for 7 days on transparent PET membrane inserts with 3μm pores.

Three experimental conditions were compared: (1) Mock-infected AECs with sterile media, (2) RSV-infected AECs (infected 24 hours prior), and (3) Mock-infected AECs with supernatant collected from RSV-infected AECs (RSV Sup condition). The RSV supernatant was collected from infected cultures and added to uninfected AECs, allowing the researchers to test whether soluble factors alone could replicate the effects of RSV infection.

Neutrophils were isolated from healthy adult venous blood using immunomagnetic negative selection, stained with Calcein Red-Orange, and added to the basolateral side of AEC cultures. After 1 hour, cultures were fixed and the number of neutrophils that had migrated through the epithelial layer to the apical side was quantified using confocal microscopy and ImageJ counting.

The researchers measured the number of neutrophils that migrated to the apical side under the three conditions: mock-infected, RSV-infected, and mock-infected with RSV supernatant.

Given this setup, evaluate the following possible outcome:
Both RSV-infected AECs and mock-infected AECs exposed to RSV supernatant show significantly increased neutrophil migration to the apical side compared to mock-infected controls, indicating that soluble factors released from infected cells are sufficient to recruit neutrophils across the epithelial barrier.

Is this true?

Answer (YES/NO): NO